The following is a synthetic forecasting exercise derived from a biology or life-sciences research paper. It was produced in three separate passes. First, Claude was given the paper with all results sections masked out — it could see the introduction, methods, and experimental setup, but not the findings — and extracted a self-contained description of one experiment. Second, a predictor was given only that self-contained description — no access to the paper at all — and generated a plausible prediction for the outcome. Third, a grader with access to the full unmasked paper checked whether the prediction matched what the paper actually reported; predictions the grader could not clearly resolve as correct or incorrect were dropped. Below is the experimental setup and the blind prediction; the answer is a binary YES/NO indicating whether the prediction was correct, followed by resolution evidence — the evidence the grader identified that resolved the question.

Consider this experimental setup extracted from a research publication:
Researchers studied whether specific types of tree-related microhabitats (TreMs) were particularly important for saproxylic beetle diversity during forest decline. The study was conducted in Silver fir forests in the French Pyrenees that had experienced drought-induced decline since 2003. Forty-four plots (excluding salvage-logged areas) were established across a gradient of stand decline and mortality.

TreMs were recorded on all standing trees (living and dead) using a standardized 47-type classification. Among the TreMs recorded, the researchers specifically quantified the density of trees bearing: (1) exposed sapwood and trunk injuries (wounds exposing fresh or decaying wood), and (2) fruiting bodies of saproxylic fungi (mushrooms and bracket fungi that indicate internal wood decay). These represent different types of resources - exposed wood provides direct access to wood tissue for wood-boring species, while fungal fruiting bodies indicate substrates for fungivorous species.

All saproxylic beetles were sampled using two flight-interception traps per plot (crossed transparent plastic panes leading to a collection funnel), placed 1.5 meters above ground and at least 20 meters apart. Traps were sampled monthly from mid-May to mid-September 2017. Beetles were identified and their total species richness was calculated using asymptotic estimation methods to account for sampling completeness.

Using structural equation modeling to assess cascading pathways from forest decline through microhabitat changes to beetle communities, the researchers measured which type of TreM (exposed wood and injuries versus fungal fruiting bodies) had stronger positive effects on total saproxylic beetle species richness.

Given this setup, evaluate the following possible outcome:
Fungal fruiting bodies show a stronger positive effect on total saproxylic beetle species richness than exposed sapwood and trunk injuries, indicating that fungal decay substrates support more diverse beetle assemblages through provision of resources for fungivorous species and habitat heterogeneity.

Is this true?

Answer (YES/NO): NO